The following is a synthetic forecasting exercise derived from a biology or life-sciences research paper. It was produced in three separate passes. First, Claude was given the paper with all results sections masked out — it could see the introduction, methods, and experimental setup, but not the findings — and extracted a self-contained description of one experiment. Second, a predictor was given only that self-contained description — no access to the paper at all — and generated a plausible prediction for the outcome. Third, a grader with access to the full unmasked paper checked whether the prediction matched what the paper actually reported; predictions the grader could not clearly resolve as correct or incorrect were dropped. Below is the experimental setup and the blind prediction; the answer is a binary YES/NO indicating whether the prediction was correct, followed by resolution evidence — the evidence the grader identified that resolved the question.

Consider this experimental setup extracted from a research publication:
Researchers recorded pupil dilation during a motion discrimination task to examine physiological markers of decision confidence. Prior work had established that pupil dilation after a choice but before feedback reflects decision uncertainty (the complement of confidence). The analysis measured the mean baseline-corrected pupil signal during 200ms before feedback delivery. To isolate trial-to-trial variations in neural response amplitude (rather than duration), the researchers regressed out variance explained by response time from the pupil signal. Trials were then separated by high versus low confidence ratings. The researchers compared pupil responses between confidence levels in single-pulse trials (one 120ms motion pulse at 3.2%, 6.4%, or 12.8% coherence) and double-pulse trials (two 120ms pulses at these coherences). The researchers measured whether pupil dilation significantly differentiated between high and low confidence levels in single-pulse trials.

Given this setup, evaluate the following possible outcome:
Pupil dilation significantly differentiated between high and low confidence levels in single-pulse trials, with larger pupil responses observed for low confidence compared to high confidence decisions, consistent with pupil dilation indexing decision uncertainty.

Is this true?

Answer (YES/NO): NO